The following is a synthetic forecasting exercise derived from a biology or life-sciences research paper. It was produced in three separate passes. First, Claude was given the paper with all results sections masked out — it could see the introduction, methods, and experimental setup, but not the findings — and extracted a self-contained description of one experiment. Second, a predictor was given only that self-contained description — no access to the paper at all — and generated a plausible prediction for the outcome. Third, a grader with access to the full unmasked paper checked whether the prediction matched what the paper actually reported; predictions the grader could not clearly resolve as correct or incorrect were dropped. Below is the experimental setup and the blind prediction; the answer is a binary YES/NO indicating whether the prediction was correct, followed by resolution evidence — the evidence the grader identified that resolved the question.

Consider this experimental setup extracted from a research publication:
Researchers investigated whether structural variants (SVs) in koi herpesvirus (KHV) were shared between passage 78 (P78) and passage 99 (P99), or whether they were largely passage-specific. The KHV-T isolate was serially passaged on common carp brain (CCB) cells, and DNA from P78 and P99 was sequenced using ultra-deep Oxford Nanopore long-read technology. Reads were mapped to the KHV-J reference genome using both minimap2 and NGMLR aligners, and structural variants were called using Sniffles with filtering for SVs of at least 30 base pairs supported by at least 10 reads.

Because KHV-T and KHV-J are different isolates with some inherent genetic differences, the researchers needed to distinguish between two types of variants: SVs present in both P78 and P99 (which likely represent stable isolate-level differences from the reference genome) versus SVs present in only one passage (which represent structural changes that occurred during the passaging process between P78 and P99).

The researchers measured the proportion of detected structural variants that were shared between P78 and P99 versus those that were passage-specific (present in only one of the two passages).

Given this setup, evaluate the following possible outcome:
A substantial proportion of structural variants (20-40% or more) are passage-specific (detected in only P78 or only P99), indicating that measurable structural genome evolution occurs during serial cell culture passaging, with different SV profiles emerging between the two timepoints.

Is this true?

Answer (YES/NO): YES